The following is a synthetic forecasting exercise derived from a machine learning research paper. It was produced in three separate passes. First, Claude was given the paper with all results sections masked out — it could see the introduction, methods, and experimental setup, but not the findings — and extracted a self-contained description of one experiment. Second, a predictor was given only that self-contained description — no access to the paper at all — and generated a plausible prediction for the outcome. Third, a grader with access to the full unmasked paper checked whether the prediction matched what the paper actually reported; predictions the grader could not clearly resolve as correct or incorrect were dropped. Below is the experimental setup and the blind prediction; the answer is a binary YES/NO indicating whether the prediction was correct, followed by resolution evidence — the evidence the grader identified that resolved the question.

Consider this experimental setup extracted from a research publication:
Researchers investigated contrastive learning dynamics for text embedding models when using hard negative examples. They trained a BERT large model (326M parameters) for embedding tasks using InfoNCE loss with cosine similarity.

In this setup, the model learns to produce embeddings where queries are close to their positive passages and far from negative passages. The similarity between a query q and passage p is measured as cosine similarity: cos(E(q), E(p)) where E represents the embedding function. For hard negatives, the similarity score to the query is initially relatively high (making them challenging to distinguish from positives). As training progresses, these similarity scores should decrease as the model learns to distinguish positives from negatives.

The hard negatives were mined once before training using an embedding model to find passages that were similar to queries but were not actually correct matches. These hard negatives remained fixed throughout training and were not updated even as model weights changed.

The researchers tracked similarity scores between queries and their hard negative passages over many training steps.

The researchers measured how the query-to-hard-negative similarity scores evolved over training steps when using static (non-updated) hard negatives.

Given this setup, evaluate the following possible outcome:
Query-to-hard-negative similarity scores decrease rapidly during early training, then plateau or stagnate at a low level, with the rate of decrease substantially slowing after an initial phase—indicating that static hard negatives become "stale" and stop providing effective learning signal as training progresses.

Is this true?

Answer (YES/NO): NO